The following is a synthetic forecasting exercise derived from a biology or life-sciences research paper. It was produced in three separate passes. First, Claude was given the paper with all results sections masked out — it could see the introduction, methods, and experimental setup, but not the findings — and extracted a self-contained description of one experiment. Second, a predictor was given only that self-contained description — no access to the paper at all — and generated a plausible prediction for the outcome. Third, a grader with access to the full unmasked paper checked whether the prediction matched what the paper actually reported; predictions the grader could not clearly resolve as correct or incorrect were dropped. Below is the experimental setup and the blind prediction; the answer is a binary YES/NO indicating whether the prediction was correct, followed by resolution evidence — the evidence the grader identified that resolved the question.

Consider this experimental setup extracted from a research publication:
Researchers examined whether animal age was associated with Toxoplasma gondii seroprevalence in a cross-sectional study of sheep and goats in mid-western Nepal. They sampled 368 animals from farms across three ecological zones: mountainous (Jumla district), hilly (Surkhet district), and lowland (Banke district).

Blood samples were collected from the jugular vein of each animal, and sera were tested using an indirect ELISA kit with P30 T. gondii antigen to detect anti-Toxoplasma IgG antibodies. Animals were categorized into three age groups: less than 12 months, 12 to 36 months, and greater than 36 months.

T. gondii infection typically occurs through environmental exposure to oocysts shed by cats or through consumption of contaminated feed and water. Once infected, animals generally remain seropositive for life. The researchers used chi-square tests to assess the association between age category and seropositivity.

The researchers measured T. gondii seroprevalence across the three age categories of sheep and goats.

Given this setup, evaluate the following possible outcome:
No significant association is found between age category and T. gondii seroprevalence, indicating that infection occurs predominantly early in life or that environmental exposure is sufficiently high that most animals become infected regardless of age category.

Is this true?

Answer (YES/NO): NO